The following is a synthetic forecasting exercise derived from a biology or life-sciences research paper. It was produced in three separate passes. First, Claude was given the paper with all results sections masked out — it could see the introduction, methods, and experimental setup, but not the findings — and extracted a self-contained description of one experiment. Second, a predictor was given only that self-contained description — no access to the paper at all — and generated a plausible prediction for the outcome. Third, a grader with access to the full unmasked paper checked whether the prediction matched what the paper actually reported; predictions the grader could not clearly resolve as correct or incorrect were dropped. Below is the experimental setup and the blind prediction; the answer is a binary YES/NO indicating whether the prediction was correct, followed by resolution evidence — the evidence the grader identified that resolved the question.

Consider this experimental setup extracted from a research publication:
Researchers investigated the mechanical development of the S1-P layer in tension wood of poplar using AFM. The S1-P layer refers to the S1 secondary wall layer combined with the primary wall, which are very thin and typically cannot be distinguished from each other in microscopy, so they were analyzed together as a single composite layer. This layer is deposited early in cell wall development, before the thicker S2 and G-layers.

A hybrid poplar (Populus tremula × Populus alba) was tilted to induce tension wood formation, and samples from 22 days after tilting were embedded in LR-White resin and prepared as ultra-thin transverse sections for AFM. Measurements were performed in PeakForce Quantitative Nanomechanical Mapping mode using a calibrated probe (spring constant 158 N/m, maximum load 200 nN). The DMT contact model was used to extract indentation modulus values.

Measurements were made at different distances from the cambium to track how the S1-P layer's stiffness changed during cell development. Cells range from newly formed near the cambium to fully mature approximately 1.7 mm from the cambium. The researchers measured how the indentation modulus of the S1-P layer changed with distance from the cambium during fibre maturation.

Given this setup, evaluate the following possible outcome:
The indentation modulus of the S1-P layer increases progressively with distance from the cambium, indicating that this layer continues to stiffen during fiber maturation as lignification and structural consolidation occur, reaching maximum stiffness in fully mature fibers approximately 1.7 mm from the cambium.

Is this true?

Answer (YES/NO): NO